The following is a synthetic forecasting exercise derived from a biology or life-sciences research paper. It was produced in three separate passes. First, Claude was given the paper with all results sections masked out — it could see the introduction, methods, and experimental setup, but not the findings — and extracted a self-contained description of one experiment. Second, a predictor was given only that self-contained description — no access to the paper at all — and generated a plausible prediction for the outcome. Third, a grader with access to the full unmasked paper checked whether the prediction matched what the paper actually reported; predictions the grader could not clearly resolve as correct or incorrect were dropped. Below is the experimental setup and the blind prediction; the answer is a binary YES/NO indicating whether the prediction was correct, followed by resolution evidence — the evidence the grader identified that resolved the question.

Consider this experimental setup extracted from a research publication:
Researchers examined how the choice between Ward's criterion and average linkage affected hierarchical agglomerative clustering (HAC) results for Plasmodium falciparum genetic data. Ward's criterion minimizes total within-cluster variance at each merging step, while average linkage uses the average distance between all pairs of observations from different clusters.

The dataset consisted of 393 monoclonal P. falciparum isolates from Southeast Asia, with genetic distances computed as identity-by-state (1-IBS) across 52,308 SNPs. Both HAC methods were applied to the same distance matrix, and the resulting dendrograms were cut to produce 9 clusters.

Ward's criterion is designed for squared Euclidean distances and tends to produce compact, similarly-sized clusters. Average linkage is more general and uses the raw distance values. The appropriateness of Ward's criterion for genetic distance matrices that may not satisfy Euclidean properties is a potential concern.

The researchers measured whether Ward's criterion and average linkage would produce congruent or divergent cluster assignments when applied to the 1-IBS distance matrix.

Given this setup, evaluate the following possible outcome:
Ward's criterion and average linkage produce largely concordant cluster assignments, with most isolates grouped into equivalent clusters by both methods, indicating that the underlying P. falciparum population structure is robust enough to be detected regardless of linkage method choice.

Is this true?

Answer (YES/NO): NO